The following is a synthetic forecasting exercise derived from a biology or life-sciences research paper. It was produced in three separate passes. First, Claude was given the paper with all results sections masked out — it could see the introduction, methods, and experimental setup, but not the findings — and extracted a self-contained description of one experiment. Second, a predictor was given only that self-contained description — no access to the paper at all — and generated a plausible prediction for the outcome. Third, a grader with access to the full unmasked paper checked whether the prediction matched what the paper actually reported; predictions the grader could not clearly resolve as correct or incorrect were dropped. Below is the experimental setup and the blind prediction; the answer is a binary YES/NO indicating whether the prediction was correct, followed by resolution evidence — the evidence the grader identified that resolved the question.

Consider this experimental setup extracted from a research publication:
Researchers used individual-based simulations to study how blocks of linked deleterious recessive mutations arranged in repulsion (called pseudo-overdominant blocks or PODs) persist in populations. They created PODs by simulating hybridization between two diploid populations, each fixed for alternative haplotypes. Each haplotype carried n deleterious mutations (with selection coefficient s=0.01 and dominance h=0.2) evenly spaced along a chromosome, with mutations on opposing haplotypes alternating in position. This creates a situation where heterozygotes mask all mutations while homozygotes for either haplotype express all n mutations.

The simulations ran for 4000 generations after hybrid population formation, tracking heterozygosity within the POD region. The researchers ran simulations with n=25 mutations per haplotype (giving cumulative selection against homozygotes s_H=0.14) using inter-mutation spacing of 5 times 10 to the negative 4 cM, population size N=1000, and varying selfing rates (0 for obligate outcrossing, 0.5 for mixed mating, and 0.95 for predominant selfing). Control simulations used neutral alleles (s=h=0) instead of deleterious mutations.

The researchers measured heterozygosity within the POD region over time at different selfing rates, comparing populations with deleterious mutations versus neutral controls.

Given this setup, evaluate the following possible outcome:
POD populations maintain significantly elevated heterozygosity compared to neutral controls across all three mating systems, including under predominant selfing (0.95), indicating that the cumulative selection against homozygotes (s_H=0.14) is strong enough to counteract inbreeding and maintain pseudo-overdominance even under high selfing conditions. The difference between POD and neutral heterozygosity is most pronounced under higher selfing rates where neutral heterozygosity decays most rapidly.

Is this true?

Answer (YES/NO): NO